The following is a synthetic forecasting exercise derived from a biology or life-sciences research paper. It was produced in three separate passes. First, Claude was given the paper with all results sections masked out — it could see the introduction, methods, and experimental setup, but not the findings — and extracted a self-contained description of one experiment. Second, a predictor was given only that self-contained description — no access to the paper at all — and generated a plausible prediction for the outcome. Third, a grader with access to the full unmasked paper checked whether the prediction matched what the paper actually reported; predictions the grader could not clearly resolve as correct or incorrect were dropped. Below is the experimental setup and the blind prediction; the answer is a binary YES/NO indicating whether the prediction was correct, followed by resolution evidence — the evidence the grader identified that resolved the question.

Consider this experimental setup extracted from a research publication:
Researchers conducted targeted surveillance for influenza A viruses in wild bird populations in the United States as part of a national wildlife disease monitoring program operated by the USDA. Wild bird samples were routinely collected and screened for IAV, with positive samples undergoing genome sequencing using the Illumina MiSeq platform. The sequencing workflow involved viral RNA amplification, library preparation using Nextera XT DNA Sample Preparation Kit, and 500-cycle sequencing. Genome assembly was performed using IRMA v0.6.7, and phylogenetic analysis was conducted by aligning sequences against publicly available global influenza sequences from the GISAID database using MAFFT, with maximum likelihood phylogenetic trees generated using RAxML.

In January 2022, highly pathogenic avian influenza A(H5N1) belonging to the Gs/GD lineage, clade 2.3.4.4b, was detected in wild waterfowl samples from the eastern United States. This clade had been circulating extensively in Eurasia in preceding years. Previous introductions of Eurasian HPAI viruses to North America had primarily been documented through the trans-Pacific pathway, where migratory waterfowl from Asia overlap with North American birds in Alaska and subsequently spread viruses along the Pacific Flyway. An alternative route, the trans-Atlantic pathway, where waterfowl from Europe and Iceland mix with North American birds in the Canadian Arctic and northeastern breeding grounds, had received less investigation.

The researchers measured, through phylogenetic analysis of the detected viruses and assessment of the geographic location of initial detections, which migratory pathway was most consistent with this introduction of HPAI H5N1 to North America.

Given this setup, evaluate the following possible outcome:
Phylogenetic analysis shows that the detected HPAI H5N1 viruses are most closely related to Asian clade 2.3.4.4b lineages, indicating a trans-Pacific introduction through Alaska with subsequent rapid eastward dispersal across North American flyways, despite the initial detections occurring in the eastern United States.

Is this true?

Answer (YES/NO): NO